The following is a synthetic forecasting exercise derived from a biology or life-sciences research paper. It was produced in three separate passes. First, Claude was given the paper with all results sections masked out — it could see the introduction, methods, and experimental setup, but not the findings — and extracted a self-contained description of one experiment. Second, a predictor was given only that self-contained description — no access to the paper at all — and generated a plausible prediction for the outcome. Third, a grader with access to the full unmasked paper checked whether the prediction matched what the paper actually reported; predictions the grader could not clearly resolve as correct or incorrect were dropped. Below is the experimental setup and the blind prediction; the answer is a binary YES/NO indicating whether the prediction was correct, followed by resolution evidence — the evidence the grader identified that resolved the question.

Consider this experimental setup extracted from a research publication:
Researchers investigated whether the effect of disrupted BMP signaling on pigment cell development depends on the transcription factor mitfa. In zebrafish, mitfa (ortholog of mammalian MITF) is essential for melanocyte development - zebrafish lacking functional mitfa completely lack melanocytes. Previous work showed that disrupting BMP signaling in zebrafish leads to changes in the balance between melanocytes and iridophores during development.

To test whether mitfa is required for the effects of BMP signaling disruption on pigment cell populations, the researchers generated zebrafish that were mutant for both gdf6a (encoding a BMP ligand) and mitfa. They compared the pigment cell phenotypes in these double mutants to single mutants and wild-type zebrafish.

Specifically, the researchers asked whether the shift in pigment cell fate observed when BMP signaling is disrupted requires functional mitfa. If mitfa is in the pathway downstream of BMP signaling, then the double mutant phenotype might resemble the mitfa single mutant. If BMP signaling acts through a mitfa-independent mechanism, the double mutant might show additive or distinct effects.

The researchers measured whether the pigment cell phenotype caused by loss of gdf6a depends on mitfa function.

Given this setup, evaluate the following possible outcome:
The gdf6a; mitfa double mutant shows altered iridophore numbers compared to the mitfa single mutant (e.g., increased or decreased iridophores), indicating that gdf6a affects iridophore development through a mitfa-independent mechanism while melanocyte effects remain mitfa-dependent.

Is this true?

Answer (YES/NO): NO